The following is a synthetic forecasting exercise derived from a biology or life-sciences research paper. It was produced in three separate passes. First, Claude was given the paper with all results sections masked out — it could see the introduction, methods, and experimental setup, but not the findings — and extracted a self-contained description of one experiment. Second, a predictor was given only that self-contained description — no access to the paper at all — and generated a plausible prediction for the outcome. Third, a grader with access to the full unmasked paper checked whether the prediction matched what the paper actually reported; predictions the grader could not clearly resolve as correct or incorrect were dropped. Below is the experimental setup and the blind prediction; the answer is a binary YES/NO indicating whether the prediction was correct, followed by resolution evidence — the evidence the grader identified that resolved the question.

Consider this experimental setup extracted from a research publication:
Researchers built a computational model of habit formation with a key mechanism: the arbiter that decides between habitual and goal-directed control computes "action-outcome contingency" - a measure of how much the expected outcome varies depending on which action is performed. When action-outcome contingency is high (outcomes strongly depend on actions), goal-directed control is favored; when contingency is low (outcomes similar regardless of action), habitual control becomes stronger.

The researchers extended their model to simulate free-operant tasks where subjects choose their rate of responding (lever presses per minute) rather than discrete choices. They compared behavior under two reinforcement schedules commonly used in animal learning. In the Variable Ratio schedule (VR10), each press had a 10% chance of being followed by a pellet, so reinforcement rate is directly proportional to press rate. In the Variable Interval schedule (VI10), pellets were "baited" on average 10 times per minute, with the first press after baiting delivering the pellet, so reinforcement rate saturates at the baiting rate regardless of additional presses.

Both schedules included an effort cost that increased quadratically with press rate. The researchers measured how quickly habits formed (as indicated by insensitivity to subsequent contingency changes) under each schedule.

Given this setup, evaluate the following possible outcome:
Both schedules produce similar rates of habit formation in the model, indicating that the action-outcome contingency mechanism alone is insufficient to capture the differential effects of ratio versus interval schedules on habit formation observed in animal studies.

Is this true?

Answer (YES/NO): NO